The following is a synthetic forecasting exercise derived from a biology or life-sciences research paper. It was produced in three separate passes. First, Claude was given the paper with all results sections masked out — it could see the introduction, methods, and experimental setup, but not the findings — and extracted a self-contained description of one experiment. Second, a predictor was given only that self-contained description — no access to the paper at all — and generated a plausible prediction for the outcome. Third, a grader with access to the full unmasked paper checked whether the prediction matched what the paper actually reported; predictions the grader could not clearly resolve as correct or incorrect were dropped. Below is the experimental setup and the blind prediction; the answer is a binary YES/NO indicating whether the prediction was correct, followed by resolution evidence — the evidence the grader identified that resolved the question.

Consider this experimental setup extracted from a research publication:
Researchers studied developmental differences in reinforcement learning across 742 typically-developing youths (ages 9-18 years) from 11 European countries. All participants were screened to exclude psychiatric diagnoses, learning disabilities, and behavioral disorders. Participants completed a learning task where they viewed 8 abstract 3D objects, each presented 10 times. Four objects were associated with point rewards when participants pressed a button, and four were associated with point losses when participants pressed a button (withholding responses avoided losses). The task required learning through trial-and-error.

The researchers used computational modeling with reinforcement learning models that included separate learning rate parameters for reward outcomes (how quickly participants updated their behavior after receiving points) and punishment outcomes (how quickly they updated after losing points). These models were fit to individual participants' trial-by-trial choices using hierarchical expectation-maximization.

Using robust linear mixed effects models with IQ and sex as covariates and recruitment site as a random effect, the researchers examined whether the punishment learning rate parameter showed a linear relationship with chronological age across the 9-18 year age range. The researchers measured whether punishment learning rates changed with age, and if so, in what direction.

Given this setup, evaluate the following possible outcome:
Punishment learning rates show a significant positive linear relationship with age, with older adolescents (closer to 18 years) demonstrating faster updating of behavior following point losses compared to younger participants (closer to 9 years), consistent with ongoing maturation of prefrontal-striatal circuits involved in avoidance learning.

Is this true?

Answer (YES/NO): YES